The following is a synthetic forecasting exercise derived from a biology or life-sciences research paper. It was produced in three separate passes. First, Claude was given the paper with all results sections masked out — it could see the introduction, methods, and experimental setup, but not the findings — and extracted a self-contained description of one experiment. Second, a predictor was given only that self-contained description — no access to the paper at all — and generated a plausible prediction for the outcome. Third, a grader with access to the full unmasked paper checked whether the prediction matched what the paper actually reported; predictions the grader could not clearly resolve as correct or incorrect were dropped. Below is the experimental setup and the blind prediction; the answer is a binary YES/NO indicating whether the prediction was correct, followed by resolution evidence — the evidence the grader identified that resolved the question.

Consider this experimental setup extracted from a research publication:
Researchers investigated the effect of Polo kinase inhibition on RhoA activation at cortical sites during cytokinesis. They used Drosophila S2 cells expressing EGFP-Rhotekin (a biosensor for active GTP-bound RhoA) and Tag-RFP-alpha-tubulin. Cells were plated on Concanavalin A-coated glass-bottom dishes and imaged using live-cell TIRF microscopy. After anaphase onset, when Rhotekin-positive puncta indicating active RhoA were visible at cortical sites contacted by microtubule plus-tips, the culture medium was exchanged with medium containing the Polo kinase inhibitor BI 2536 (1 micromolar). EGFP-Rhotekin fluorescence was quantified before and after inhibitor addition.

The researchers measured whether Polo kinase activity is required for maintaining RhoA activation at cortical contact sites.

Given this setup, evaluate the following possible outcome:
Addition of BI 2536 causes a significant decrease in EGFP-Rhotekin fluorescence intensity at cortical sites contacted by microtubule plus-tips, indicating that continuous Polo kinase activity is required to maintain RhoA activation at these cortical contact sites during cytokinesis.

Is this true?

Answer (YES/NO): YES